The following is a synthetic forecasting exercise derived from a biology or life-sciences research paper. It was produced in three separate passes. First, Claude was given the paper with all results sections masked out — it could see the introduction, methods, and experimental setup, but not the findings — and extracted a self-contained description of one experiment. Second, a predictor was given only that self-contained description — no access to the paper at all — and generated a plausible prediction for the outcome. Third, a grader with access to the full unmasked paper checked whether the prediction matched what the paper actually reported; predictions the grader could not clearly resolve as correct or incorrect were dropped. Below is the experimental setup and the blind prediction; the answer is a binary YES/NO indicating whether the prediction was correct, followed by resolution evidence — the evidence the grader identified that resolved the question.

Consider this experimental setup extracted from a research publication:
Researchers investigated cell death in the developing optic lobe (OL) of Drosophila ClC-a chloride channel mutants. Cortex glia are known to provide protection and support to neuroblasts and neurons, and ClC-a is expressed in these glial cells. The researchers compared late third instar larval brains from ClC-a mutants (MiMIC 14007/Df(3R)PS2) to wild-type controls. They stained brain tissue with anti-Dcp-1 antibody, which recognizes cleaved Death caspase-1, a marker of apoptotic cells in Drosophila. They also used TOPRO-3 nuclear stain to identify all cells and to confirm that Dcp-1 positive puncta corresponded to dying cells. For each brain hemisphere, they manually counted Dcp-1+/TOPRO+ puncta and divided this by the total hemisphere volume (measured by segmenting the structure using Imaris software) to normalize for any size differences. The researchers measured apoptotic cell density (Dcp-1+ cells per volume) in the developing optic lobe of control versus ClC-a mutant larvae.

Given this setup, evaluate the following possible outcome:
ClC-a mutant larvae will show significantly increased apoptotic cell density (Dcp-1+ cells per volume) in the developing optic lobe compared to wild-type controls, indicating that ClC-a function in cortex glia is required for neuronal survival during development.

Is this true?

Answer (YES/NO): YES